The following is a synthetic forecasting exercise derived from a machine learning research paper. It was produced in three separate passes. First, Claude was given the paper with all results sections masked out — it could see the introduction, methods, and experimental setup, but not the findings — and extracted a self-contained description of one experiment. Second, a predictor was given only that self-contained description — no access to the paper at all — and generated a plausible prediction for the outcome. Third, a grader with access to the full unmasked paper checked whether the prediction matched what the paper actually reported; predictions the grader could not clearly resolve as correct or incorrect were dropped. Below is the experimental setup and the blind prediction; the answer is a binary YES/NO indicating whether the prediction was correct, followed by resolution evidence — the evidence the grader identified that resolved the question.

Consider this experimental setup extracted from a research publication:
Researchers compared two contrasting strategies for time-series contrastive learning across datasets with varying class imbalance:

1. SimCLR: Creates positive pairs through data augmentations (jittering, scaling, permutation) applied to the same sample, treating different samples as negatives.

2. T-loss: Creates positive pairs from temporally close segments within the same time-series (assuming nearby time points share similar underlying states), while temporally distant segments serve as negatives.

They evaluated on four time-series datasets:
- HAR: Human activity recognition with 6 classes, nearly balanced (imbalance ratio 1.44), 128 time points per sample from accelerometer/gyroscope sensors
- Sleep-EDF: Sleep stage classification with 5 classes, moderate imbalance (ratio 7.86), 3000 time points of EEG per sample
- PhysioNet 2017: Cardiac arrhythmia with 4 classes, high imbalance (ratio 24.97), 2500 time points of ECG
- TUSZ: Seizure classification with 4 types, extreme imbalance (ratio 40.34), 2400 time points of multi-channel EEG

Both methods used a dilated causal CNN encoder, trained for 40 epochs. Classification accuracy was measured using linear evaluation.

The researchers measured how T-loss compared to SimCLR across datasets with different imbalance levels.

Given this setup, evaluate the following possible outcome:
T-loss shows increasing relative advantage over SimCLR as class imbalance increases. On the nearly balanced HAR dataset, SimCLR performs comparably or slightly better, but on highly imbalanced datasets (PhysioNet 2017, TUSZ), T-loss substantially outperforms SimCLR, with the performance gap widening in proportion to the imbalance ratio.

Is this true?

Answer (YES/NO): NO